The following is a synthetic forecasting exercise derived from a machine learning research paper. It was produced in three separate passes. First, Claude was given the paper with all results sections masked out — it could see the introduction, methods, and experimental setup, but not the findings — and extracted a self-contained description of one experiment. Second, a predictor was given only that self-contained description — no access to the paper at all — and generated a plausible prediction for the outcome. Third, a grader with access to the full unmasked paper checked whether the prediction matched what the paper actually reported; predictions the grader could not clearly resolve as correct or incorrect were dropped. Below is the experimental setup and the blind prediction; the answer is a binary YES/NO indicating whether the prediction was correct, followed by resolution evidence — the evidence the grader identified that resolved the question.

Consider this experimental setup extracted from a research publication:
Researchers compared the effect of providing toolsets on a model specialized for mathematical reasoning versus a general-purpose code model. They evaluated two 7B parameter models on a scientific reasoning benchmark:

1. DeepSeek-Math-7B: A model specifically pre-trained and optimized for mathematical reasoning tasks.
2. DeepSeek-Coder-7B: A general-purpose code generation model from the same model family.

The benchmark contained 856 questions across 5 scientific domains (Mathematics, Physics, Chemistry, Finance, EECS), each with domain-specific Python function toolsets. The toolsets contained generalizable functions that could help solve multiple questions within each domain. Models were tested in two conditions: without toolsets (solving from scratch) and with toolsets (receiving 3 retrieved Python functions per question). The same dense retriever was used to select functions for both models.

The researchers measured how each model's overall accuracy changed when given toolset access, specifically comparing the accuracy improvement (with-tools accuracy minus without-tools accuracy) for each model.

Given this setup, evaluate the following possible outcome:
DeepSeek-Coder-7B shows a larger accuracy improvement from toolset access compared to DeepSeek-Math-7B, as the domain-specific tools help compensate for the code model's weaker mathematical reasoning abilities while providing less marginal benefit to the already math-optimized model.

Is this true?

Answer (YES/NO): YES